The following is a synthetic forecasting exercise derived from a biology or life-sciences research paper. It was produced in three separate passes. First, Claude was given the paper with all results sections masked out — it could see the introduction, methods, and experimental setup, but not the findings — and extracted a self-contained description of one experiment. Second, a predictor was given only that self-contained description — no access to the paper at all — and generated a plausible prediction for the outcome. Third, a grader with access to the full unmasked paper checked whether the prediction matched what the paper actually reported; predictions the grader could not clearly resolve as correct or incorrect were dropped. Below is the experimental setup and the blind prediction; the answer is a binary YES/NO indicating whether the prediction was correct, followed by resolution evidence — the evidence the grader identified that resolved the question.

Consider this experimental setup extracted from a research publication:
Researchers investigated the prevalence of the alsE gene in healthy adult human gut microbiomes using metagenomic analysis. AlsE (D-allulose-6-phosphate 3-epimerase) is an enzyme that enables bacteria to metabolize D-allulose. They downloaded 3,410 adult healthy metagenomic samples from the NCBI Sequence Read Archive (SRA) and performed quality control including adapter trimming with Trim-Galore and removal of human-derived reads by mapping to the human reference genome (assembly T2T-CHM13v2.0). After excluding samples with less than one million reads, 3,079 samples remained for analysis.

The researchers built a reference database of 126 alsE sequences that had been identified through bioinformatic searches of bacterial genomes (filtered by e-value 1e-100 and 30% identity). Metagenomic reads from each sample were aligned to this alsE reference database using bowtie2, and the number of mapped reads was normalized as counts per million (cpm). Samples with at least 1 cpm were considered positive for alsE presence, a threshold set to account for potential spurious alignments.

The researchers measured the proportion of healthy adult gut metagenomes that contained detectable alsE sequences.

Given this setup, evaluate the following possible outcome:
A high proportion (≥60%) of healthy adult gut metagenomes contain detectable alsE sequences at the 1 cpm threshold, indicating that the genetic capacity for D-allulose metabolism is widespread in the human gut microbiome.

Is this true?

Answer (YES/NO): NO